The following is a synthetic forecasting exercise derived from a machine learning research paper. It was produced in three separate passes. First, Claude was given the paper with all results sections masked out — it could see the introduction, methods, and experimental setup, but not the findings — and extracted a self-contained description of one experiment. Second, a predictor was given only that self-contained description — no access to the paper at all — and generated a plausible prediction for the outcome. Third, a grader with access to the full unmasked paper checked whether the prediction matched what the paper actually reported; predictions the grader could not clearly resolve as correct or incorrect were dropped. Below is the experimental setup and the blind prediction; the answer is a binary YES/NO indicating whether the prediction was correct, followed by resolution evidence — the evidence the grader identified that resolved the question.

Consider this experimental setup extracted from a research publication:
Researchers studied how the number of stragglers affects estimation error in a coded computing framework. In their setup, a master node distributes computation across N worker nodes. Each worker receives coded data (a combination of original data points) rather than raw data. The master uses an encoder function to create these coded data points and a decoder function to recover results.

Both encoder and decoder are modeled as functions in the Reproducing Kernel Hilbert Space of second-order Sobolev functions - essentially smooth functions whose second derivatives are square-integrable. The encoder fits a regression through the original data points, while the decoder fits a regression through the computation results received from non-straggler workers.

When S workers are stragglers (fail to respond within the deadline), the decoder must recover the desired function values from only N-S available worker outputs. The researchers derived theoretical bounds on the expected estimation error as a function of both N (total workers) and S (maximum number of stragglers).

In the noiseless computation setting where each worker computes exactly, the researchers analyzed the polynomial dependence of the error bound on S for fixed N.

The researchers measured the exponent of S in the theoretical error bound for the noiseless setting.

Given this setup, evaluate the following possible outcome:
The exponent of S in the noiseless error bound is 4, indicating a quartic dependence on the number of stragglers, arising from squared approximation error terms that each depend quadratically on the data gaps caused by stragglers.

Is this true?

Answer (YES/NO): YES